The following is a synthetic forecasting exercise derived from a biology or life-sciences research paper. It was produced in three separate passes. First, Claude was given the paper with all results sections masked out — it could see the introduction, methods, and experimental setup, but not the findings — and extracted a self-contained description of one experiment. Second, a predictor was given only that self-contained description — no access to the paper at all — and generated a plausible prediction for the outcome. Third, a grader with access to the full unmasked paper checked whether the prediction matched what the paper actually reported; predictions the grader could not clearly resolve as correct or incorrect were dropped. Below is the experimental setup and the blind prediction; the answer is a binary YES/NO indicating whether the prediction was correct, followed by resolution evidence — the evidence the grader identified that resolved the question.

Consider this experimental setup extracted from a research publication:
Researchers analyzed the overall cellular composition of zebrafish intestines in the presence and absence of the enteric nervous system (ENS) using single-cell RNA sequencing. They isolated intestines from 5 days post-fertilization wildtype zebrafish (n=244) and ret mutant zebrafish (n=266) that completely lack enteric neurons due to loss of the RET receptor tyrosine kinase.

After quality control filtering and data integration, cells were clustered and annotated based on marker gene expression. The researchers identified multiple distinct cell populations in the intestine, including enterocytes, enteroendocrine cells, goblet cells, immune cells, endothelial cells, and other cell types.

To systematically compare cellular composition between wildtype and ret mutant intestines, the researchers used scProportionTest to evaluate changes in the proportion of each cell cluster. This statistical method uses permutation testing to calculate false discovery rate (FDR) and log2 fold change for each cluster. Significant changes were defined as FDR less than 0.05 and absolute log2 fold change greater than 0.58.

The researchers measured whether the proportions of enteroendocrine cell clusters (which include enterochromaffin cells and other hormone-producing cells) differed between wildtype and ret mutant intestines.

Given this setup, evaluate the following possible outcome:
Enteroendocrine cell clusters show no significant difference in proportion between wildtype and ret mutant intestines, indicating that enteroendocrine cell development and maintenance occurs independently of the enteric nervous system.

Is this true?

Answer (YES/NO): NO